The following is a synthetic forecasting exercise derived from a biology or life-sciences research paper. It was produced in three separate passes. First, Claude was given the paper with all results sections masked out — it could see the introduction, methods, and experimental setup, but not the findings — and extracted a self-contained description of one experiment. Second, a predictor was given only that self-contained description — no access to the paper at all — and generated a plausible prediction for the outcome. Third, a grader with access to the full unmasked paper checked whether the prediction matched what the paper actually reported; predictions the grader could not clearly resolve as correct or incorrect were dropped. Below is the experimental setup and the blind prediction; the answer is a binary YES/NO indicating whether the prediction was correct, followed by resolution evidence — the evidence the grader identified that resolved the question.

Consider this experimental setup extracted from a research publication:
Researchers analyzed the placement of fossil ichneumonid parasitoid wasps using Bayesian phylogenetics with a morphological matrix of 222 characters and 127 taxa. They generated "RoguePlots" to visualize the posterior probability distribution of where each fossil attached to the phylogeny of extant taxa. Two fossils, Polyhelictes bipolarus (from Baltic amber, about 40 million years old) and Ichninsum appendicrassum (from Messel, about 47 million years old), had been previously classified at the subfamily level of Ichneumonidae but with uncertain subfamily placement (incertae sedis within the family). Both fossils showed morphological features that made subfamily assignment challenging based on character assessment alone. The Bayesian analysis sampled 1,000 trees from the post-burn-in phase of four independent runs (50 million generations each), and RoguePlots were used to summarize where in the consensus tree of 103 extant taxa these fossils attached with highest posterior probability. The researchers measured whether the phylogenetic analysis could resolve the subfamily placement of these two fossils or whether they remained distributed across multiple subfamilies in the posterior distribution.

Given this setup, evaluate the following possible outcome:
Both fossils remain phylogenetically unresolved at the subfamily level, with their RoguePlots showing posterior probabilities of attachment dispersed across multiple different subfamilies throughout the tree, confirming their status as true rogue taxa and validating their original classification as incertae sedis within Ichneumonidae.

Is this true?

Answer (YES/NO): NO